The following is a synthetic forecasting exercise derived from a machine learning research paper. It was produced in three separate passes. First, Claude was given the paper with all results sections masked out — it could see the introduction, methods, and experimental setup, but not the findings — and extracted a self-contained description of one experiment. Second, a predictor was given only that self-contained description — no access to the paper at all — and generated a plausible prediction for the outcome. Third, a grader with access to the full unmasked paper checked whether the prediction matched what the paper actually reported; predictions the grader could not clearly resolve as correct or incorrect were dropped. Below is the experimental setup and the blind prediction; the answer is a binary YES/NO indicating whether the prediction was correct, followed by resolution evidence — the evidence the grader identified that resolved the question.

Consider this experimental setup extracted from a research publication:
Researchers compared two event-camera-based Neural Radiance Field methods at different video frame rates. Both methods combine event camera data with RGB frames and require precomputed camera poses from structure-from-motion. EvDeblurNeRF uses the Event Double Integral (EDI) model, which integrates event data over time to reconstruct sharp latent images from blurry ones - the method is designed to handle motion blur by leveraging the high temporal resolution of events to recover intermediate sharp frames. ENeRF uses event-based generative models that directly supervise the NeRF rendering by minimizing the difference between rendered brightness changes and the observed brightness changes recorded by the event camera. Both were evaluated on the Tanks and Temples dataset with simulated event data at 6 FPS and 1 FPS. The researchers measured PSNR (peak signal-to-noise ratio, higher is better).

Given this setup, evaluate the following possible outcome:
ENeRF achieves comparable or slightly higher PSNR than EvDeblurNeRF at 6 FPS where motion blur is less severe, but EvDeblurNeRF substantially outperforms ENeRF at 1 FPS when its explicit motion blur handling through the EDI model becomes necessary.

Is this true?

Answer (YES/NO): NO